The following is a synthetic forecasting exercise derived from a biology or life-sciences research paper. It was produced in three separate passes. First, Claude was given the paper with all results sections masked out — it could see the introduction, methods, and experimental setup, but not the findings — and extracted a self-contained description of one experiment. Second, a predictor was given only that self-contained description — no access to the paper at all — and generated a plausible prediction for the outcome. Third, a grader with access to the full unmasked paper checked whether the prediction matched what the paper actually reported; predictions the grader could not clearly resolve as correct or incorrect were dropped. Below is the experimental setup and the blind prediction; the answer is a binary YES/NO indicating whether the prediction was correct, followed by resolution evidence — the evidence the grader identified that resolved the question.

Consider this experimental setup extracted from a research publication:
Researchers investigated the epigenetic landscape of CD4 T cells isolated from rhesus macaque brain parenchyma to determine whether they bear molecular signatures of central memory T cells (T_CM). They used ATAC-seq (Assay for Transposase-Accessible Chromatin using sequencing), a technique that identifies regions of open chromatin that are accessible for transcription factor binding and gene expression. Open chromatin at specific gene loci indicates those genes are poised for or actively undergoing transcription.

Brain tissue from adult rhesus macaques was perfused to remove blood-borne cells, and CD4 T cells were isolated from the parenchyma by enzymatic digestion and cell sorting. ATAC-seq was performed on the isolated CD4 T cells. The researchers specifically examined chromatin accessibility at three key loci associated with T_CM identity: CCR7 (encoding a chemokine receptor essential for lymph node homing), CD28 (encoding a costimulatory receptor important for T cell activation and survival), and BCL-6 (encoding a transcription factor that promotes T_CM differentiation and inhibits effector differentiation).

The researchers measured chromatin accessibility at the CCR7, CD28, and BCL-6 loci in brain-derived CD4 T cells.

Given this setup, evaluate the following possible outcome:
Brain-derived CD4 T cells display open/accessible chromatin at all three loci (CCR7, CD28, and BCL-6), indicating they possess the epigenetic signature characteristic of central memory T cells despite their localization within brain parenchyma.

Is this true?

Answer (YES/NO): YES